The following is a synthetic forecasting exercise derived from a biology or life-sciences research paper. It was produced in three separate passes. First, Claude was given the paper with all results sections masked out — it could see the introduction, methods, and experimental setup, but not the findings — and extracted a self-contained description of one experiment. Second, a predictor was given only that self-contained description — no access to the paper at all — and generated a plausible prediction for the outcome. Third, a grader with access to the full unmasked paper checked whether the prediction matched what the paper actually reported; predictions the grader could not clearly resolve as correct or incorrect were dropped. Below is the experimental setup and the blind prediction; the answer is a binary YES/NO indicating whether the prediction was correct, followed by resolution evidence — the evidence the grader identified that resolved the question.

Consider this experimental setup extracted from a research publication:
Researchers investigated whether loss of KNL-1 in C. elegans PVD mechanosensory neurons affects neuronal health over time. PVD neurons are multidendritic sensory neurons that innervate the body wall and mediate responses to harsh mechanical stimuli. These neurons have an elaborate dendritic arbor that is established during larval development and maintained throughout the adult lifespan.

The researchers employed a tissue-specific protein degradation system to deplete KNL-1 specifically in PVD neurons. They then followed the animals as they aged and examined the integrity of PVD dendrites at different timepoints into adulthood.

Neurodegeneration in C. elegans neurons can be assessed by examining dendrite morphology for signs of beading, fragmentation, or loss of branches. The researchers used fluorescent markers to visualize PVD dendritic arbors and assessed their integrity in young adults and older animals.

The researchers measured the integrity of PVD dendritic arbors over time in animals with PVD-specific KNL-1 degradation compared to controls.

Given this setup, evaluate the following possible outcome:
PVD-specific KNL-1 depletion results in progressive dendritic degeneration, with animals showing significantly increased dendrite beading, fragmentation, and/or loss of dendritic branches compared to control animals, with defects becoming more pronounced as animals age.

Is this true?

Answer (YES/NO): NO